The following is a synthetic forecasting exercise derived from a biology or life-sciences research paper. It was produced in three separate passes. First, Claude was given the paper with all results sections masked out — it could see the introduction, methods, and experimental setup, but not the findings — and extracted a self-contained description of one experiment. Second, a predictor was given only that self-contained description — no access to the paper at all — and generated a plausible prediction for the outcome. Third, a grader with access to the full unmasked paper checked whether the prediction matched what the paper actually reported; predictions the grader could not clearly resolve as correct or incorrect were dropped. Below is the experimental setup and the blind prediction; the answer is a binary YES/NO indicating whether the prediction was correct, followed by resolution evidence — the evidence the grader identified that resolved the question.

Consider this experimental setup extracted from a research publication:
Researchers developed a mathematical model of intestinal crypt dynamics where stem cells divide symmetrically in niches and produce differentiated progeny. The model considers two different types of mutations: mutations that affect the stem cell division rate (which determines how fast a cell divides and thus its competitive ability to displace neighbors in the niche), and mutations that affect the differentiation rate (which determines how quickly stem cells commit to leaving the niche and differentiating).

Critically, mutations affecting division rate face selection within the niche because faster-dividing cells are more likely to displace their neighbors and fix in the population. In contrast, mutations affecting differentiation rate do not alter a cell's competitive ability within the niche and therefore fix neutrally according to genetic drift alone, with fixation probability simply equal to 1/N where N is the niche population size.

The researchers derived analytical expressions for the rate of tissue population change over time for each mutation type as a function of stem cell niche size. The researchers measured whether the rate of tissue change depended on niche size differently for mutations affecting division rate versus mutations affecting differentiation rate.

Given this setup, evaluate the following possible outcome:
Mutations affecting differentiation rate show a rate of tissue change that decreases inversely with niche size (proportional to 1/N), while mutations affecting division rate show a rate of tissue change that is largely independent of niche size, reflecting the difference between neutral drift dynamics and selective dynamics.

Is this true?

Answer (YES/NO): NO